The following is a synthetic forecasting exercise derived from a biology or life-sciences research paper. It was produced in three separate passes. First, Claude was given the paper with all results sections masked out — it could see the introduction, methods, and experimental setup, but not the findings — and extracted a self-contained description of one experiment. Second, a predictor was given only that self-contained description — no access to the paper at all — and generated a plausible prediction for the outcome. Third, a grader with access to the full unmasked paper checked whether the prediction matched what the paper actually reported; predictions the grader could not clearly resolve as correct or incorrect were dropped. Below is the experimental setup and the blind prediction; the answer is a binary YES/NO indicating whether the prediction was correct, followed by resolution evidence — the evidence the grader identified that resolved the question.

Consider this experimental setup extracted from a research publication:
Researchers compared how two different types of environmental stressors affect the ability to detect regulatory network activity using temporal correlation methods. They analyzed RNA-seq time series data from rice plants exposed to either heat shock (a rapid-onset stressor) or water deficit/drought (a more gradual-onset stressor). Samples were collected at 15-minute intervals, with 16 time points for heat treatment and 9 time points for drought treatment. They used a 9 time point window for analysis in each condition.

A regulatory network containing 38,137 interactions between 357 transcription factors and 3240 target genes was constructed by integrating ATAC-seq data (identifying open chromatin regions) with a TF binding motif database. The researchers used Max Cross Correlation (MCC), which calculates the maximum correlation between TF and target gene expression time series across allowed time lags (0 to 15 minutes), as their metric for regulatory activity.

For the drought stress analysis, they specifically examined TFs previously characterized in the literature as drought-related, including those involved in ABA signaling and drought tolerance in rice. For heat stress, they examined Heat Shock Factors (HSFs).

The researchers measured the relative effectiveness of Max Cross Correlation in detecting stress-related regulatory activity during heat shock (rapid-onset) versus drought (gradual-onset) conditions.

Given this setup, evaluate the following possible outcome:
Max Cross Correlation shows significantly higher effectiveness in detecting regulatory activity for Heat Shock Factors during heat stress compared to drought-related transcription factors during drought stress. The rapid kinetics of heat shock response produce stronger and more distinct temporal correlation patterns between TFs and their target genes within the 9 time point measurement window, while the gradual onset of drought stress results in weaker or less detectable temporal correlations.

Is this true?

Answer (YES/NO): YES